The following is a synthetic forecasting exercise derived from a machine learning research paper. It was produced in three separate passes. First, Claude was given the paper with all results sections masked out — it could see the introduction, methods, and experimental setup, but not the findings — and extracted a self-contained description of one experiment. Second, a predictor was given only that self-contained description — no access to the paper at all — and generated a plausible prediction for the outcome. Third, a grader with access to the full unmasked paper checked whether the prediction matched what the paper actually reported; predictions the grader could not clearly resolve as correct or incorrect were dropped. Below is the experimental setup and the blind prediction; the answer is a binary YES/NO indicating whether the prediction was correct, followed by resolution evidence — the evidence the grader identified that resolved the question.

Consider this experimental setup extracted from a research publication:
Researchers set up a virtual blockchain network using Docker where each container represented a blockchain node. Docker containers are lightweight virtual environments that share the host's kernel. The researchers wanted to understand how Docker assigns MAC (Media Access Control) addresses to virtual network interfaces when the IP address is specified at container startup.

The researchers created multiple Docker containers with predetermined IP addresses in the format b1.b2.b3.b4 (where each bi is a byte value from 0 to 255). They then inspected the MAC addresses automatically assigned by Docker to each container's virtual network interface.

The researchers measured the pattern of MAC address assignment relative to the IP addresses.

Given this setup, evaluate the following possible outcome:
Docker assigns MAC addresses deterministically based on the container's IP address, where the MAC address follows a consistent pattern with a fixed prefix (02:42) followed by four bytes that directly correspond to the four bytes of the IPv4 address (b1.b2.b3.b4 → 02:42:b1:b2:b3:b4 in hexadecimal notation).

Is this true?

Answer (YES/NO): YES